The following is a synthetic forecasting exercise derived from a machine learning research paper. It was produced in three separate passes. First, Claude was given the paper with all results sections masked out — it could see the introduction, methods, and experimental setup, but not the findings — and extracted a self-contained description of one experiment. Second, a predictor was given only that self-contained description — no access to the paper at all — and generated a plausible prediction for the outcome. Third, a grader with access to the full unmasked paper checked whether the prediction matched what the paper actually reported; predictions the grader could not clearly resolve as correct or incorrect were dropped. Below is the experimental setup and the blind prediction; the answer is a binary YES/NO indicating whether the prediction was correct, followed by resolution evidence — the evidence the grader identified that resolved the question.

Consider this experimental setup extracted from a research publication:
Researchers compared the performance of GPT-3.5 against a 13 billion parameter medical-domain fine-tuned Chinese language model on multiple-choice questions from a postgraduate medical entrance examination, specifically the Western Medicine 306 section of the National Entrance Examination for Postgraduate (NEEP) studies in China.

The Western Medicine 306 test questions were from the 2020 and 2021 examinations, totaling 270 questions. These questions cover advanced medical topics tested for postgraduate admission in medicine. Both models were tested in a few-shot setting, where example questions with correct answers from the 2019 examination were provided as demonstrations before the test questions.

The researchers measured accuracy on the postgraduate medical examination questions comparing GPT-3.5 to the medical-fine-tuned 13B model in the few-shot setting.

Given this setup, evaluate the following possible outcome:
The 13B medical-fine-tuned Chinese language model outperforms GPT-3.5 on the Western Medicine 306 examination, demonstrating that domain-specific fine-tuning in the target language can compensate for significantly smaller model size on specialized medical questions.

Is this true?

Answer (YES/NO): NO